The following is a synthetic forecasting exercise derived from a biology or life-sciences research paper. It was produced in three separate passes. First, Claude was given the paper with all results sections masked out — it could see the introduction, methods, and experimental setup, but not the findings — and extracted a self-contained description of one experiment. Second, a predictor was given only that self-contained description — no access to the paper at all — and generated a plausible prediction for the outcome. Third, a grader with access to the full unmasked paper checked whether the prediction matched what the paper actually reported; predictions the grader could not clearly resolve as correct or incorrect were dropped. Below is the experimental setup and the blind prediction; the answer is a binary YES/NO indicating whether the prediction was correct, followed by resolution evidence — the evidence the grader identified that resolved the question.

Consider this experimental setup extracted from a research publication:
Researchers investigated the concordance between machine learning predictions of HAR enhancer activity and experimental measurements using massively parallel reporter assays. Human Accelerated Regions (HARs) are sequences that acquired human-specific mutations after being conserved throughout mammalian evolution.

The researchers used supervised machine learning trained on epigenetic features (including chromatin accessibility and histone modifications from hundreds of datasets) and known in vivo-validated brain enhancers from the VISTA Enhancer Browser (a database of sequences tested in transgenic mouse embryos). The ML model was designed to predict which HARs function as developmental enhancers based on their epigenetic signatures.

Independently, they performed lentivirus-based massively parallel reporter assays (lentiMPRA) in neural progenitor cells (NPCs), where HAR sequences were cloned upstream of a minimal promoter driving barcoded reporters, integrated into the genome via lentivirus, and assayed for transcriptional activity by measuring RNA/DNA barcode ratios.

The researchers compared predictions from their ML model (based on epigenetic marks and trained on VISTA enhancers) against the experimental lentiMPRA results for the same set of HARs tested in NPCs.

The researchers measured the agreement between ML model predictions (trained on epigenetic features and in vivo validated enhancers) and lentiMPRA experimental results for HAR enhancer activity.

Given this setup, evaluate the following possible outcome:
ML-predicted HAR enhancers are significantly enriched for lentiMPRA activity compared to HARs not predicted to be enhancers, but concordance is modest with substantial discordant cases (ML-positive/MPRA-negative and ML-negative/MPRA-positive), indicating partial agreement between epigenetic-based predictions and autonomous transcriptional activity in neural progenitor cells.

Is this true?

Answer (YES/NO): YES